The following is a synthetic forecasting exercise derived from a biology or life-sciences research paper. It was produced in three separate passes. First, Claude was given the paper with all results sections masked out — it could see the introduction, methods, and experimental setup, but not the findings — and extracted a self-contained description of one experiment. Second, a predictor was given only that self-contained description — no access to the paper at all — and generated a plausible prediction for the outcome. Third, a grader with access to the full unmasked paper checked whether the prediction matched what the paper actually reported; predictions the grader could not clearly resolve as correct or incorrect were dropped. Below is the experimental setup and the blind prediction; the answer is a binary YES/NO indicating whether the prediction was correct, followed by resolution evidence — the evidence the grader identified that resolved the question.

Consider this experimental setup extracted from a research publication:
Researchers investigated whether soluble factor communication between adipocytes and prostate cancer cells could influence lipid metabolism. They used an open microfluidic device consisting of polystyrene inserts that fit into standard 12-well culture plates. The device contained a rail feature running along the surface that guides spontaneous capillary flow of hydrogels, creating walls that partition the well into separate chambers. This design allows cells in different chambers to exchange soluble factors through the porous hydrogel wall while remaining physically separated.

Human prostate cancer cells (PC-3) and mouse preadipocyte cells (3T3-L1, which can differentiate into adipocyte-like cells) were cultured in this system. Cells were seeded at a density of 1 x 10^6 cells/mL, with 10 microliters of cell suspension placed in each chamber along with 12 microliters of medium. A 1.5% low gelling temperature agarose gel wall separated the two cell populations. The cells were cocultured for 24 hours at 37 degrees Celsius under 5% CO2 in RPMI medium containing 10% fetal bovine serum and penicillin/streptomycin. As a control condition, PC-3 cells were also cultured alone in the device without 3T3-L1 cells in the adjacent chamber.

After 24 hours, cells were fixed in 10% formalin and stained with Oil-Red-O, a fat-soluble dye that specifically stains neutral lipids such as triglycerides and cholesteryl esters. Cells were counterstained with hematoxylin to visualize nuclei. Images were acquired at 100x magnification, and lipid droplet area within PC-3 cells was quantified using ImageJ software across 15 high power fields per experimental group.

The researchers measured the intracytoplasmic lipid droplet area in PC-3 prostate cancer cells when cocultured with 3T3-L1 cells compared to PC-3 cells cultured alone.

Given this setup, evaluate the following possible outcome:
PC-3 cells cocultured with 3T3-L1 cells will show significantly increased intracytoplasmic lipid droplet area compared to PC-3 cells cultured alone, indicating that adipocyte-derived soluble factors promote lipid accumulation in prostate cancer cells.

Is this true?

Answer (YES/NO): YES